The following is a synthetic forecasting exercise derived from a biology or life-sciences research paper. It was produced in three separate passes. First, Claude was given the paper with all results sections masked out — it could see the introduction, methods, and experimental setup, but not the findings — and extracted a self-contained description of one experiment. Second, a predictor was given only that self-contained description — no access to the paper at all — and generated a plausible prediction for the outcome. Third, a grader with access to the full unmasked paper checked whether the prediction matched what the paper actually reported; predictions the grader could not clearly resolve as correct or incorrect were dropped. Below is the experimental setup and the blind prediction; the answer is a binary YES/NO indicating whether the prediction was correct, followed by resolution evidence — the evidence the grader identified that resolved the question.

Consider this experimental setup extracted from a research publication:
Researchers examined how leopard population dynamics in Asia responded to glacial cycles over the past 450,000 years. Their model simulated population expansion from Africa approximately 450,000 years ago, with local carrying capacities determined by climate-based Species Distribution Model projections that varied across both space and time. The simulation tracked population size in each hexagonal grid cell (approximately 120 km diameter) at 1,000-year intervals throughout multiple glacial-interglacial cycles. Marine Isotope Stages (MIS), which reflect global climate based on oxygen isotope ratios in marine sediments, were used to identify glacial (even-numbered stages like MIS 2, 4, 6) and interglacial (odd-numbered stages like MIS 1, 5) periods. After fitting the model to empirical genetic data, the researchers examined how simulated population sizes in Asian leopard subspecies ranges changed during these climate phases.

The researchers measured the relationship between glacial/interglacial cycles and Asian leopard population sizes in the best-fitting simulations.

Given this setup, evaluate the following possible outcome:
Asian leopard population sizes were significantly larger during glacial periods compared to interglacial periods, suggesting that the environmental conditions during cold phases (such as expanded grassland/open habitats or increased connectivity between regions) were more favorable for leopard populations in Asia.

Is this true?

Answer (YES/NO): NO